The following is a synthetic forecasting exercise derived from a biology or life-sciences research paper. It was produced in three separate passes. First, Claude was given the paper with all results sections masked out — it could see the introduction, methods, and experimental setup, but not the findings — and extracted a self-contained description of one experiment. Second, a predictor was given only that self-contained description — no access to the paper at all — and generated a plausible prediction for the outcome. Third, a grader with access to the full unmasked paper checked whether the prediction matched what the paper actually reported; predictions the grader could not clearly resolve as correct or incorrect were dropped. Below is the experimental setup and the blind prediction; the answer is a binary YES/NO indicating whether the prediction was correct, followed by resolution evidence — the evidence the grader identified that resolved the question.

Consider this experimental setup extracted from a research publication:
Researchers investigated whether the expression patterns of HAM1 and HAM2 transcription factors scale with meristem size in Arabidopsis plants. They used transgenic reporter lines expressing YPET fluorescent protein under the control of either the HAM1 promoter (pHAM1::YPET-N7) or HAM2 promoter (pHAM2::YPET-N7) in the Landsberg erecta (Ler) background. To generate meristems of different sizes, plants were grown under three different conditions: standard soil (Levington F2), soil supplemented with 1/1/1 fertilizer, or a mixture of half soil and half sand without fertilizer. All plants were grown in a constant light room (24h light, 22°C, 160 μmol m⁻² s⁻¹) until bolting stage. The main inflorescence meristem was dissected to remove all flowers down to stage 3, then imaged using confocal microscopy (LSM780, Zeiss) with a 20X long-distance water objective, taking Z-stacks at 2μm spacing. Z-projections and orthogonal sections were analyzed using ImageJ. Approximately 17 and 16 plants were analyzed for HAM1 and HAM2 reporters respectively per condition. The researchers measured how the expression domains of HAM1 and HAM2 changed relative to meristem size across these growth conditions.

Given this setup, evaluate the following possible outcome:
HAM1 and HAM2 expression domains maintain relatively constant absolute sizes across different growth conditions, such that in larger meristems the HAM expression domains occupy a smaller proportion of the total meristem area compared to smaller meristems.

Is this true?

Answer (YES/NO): NO